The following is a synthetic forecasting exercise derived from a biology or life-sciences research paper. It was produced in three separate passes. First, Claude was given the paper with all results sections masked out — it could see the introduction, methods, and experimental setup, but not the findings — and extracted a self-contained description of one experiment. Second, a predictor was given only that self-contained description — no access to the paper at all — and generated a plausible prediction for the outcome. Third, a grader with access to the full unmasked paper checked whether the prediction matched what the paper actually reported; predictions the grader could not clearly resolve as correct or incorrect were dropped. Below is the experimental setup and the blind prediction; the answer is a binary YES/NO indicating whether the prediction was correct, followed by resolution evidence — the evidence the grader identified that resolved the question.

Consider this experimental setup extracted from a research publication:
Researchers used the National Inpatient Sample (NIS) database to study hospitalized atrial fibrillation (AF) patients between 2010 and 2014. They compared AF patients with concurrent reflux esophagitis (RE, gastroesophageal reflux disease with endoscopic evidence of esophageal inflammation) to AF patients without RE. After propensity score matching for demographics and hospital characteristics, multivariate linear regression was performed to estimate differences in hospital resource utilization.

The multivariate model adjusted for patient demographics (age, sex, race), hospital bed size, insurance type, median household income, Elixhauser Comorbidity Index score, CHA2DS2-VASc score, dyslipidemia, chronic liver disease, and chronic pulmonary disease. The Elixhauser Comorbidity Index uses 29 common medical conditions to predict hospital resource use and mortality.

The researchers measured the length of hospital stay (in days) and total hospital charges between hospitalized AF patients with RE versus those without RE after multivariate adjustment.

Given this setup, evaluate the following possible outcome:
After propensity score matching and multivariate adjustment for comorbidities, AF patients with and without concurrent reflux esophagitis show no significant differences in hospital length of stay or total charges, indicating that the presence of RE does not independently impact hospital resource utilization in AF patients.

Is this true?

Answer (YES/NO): NO